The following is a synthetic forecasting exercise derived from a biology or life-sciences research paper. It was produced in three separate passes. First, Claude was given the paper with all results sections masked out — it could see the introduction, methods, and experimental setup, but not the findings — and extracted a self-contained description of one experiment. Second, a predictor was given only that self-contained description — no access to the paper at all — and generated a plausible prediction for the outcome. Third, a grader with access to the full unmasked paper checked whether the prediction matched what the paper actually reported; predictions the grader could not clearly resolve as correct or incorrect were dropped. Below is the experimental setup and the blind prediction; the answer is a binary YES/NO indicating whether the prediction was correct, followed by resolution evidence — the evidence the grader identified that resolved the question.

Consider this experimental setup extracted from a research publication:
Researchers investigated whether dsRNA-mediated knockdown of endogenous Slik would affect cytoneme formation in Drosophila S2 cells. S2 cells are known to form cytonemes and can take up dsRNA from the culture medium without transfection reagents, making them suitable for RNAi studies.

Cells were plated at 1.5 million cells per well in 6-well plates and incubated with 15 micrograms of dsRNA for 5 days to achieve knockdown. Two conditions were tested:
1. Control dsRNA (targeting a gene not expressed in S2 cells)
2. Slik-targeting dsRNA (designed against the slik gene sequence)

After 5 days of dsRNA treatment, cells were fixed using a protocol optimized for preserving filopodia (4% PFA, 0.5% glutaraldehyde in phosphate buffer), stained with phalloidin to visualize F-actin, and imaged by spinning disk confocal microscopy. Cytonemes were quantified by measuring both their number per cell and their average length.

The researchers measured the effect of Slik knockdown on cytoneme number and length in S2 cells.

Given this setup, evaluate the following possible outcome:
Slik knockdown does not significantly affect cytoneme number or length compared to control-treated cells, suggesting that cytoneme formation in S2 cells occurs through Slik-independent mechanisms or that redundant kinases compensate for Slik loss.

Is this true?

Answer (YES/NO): NO